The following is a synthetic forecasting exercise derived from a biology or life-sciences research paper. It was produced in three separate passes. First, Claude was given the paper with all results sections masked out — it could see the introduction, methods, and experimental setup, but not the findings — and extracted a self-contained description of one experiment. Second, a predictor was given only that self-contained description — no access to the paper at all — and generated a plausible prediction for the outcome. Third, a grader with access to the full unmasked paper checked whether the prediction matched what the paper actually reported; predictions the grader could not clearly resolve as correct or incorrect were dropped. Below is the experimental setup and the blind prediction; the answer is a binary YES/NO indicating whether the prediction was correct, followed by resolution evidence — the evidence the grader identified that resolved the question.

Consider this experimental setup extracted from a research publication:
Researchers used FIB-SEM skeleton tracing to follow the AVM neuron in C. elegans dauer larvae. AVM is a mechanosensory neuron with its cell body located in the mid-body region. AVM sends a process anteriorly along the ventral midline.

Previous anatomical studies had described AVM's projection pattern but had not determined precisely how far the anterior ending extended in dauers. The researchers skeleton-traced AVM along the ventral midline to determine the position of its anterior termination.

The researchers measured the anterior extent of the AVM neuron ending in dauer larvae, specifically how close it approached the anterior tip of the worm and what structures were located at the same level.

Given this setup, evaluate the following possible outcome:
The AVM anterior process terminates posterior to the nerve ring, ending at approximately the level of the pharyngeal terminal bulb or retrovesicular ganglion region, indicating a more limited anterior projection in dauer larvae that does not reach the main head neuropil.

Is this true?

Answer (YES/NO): NO